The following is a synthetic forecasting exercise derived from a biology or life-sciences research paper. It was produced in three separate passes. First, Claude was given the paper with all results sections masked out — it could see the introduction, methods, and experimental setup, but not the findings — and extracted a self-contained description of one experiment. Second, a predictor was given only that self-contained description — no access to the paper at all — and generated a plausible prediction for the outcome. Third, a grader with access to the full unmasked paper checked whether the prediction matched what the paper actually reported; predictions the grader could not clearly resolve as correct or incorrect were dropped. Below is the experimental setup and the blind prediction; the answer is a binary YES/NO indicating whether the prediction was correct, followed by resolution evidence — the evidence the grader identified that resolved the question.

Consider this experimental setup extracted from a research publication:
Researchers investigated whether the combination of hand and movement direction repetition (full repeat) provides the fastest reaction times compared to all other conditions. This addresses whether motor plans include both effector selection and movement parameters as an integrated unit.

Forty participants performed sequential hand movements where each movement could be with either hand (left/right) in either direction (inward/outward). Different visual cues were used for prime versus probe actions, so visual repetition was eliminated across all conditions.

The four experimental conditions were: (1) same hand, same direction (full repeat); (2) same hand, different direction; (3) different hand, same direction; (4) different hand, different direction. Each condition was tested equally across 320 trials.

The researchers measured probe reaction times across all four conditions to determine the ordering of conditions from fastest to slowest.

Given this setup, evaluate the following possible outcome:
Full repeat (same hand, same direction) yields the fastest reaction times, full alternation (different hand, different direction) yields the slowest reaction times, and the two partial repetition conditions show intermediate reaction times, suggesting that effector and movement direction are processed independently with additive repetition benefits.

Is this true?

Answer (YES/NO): NO